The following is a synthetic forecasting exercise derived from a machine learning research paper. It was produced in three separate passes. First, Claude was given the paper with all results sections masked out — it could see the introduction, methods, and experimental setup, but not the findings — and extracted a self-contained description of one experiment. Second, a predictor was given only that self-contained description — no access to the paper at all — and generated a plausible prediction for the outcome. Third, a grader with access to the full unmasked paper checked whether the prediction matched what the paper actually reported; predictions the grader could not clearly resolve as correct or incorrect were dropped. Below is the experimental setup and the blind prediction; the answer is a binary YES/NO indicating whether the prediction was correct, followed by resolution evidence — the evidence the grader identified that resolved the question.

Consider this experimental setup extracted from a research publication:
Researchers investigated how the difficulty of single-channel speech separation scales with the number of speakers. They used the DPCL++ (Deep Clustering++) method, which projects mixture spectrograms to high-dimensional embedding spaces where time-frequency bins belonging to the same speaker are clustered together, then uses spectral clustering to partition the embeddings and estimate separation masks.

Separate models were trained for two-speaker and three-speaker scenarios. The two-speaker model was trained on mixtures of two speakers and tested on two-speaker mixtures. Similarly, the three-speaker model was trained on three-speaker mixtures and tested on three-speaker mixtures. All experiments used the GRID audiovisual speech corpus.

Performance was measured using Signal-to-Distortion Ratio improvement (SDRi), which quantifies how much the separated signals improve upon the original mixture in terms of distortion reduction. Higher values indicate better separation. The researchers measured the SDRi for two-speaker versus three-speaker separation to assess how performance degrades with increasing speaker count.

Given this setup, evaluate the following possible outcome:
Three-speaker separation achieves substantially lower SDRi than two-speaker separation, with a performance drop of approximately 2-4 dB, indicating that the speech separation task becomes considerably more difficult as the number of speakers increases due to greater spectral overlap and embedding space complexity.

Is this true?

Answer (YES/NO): YES